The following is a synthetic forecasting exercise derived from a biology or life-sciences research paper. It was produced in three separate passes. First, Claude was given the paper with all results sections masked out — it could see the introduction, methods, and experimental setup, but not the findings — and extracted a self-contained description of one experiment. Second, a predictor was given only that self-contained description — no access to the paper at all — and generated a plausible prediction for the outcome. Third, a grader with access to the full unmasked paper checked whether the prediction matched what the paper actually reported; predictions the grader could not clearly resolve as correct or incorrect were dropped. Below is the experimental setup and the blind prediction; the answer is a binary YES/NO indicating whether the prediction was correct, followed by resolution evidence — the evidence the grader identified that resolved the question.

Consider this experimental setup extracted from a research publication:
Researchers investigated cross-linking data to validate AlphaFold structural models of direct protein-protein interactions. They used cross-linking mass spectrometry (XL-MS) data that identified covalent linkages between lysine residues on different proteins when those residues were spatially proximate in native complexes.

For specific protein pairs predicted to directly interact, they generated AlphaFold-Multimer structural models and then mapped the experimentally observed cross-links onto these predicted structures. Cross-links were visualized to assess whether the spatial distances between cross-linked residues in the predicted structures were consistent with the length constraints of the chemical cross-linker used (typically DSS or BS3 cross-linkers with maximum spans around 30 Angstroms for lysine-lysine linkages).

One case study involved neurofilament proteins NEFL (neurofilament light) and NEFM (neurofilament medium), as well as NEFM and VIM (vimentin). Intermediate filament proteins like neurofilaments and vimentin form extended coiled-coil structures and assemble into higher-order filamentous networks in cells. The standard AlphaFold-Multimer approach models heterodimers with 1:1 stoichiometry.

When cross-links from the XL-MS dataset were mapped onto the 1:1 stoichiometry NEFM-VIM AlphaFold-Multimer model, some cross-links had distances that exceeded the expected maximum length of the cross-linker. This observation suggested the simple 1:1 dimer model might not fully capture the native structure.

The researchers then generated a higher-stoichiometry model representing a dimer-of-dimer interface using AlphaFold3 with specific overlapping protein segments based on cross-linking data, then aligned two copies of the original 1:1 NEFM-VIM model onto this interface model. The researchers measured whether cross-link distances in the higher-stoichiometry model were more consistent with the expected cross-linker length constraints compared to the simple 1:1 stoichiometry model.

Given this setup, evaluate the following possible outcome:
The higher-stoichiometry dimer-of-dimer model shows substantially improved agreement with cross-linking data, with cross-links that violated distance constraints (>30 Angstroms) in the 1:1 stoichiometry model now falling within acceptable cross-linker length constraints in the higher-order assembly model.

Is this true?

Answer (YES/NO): YES